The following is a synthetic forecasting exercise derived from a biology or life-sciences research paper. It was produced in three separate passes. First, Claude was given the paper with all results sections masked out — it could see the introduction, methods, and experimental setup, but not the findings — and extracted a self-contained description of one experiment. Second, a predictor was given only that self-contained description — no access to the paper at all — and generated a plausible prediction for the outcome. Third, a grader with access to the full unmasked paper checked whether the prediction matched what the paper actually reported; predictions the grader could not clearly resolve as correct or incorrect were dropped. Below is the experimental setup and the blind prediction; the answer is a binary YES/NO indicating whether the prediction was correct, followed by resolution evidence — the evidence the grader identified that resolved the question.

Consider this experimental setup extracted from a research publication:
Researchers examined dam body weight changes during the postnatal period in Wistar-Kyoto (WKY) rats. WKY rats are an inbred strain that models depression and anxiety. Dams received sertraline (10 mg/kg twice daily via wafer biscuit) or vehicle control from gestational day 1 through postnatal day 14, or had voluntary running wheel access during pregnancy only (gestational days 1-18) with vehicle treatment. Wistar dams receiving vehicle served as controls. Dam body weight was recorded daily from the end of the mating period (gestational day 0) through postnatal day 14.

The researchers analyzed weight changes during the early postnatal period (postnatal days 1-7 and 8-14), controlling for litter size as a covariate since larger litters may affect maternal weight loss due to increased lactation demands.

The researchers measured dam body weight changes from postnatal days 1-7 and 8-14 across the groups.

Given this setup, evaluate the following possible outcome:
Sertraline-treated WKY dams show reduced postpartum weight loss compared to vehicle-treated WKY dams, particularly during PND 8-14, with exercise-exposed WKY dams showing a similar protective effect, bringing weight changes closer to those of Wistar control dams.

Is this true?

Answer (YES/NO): NO